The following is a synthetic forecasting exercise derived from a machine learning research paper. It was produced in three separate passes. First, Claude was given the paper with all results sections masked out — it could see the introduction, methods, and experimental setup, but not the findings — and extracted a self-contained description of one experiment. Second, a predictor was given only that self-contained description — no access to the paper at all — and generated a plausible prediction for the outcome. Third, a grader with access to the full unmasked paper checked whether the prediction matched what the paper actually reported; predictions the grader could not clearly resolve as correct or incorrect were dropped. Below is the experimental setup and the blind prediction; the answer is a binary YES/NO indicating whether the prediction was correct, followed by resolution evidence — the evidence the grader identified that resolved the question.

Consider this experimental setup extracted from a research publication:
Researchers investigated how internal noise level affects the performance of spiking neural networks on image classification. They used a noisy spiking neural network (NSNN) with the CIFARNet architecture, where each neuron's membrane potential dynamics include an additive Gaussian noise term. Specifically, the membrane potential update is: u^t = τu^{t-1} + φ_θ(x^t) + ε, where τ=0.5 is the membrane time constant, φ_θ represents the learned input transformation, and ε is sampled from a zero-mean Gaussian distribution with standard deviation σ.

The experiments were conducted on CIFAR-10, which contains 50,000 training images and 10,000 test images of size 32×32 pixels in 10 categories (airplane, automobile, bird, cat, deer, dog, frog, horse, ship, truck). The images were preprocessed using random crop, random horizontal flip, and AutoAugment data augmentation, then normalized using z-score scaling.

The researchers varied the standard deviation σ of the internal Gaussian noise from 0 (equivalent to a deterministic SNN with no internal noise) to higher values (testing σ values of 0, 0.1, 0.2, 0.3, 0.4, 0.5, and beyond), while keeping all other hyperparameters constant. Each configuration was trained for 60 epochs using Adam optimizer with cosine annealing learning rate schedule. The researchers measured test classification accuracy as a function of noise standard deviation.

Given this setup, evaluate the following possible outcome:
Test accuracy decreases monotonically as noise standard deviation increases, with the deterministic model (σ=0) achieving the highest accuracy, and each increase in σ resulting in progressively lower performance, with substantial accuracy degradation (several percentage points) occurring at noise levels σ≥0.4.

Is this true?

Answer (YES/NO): NO